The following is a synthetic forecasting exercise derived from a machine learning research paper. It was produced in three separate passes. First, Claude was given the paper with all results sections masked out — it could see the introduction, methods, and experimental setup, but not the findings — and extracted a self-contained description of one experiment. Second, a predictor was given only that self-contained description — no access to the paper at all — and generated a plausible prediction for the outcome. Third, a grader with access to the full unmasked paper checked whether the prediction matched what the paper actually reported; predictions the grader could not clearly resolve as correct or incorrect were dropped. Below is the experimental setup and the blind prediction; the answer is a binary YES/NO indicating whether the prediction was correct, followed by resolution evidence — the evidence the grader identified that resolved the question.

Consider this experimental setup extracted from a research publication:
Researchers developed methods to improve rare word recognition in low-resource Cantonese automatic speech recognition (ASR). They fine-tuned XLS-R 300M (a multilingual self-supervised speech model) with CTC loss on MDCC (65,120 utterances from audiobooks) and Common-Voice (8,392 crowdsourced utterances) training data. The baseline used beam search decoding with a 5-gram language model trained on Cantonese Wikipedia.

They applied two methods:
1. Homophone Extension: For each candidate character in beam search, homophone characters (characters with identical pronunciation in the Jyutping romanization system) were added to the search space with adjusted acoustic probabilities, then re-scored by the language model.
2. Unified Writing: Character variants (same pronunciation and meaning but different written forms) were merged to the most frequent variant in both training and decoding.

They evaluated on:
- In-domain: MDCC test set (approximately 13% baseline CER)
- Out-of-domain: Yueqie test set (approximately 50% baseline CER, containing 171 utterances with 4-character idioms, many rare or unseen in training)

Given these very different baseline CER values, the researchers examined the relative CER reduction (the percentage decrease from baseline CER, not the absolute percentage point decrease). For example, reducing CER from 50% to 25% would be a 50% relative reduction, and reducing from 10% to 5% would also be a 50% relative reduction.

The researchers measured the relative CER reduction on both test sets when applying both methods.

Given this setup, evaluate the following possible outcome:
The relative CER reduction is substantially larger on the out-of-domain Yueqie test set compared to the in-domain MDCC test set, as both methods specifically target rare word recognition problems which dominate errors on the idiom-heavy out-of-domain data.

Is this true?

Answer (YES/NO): NO